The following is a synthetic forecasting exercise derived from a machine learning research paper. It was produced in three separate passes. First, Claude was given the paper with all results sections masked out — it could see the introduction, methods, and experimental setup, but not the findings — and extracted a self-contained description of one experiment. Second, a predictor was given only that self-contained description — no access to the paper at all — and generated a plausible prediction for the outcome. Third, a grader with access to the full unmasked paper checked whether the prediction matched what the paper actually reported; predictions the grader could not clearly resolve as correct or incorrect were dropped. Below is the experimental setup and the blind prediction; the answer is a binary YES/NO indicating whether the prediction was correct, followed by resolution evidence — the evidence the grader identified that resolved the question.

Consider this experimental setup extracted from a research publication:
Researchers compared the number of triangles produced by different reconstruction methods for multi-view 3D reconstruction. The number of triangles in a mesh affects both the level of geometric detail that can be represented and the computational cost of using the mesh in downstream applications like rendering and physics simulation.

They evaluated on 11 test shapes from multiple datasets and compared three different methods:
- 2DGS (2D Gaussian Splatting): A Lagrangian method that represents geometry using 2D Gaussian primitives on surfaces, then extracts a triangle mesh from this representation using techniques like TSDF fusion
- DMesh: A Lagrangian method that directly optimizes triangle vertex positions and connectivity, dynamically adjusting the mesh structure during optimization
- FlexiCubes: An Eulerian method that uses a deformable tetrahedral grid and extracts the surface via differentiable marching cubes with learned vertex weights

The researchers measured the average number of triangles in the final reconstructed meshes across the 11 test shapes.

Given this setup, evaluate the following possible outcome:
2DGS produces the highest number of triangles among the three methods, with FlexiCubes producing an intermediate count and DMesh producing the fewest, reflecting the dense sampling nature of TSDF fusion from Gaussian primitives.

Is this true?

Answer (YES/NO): YES